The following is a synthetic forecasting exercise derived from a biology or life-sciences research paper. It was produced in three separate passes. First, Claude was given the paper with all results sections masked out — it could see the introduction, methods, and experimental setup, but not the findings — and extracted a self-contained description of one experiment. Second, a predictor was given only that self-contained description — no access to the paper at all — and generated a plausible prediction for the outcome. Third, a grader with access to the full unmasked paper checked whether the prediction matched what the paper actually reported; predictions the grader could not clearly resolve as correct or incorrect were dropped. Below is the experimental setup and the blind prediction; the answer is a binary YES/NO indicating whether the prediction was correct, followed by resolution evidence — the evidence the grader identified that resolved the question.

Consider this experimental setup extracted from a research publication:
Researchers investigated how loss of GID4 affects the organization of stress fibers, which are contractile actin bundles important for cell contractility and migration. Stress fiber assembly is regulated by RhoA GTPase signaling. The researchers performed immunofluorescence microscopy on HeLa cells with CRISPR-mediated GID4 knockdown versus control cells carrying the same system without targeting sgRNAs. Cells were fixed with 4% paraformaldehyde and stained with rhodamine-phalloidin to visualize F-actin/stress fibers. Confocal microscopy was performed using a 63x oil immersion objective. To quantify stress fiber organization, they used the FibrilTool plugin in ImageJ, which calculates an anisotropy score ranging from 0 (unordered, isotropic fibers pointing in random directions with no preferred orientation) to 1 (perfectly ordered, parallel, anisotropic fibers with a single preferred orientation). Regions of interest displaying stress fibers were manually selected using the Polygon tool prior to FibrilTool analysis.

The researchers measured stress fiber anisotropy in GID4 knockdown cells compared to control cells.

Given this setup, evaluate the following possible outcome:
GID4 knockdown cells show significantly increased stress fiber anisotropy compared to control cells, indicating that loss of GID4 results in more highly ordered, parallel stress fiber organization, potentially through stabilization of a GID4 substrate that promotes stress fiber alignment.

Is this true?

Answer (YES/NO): YES